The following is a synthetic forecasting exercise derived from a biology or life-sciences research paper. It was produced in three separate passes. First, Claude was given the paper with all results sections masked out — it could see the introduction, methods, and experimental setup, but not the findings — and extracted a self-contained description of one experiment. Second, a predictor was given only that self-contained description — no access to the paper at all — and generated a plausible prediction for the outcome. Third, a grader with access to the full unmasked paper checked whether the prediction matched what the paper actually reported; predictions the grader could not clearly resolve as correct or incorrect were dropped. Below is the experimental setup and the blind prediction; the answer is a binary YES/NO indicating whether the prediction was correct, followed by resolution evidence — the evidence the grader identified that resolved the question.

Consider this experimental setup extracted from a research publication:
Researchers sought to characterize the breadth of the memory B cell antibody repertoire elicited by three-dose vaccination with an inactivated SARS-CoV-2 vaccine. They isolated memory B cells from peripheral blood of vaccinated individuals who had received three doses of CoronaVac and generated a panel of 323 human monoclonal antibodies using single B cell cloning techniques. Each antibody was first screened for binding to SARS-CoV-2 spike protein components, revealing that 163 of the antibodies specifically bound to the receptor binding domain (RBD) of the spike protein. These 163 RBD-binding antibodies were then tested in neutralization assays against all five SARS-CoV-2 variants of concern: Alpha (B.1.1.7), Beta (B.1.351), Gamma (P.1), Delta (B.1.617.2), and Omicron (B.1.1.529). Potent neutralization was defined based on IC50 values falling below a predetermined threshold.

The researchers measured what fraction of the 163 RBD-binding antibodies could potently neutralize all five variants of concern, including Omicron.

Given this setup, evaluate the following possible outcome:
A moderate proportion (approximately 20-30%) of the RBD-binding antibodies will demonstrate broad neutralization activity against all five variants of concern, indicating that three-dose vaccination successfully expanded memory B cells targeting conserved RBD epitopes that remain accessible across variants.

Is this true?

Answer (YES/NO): NO